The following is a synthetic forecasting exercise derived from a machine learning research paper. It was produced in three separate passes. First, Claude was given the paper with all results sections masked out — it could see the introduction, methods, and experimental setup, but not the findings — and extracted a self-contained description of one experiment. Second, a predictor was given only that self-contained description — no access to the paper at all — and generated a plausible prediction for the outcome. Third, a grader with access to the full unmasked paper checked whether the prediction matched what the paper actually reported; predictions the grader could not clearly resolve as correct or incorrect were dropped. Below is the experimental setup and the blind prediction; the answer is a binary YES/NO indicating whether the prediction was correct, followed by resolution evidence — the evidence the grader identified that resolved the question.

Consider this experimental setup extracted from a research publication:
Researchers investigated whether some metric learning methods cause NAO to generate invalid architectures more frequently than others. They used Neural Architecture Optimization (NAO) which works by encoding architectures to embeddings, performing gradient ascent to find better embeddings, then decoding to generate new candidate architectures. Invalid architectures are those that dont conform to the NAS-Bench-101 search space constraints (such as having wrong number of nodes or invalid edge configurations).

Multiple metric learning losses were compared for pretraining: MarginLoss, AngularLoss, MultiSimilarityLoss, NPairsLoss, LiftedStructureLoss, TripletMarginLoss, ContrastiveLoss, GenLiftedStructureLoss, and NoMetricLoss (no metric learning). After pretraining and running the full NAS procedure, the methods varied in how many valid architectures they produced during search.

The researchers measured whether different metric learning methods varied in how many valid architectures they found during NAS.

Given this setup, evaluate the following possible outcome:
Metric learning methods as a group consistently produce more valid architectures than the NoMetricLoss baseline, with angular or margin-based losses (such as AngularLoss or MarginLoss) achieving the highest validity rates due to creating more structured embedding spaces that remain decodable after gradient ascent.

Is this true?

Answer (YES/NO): NO